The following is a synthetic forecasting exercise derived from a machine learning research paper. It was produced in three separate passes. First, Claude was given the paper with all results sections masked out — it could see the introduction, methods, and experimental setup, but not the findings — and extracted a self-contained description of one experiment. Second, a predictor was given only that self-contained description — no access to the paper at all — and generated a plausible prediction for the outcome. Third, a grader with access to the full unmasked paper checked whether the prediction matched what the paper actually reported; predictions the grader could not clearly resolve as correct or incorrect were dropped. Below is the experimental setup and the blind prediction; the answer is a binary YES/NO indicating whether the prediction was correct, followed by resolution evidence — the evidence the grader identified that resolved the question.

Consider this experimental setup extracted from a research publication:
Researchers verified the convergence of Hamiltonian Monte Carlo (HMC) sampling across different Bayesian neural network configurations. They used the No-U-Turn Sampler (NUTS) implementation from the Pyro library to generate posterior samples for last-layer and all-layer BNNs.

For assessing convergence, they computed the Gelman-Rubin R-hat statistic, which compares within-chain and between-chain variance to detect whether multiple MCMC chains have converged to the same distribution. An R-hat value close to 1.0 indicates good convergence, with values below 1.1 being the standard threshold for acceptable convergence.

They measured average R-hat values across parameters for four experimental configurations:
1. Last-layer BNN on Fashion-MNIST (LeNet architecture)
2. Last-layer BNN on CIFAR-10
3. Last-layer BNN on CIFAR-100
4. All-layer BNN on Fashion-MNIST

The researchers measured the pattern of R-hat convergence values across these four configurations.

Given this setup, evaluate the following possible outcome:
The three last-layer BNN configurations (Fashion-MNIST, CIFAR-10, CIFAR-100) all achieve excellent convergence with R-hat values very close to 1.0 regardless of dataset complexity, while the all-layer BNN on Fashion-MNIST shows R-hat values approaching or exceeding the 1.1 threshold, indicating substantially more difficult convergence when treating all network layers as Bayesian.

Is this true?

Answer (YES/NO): YES